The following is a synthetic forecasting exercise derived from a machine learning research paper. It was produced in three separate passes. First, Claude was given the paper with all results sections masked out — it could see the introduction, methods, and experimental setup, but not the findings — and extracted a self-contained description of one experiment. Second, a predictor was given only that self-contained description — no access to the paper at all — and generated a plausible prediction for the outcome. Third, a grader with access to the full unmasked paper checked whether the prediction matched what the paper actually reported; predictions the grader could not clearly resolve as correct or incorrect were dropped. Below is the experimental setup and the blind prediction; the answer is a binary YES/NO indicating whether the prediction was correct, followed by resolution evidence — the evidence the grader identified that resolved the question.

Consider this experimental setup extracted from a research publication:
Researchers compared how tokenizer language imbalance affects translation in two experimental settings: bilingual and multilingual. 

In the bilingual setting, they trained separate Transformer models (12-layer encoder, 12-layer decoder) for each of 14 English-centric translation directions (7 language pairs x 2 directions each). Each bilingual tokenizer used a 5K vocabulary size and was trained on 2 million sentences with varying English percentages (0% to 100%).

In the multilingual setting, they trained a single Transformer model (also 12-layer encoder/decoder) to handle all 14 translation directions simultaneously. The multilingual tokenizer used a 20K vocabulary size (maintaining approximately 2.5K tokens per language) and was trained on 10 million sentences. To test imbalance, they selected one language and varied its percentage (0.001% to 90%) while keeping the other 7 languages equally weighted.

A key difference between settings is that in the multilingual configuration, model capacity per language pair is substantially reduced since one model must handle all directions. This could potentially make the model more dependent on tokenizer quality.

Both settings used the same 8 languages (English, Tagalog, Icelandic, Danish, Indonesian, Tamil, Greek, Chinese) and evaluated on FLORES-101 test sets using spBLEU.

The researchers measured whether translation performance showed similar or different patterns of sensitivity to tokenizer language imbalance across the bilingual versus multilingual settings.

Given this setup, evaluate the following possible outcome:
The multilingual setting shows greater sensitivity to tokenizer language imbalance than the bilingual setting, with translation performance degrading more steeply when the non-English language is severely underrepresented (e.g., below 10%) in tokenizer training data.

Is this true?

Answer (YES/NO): NO